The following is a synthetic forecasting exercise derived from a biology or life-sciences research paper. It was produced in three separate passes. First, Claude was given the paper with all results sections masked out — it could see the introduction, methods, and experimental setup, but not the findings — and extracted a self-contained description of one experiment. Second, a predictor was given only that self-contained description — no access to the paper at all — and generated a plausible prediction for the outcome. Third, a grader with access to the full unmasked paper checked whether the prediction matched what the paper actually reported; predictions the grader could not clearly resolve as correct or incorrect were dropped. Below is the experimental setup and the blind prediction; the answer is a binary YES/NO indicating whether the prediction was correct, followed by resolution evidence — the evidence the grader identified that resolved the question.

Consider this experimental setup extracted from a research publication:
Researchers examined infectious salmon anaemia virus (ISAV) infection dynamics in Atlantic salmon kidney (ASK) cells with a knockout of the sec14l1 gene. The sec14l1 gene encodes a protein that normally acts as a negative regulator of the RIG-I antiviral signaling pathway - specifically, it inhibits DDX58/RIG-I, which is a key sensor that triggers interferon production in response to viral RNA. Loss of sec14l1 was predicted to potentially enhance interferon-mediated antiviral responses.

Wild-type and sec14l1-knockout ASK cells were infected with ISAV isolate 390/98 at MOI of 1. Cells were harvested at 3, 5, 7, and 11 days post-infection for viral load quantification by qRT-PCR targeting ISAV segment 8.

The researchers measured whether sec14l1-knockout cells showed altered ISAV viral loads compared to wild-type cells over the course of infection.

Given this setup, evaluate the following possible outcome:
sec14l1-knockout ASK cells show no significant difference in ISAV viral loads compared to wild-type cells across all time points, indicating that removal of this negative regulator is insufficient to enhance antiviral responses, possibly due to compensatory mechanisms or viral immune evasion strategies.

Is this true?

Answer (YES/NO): NO